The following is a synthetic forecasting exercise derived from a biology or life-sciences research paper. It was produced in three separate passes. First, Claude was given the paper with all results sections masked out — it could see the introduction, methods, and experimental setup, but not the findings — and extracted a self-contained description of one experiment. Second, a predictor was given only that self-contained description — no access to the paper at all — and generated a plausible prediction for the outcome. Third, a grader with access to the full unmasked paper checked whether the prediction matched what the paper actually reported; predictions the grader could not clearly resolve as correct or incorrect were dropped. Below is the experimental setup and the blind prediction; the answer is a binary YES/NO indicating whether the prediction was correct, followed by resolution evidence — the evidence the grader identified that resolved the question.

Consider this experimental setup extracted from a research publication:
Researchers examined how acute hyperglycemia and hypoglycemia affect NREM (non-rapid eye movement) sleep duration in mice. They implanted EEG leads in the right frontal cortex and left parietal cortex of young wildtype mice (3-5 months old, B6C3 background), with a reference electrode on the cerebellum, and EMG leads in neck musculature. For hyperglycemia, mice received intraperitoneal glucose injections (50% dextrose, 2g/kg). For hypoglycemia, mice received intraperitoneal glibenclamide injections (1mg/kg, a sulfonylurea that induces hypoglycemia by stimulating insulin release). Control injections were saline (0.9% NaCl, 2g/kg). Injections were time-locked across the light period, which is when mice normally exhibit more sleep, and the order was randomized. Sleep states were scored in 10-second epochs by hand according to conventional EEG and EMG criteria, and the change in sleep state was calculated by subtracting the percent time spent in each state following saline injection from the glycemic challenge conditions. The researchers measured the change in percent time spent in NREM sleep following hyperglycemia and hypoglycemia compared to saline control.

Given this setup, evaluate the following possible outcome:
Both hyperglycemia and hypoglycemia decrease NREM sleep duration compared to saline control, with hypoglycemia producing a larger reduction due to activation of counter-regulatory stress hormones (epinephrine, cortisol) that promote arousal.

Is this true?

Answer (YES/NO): YES